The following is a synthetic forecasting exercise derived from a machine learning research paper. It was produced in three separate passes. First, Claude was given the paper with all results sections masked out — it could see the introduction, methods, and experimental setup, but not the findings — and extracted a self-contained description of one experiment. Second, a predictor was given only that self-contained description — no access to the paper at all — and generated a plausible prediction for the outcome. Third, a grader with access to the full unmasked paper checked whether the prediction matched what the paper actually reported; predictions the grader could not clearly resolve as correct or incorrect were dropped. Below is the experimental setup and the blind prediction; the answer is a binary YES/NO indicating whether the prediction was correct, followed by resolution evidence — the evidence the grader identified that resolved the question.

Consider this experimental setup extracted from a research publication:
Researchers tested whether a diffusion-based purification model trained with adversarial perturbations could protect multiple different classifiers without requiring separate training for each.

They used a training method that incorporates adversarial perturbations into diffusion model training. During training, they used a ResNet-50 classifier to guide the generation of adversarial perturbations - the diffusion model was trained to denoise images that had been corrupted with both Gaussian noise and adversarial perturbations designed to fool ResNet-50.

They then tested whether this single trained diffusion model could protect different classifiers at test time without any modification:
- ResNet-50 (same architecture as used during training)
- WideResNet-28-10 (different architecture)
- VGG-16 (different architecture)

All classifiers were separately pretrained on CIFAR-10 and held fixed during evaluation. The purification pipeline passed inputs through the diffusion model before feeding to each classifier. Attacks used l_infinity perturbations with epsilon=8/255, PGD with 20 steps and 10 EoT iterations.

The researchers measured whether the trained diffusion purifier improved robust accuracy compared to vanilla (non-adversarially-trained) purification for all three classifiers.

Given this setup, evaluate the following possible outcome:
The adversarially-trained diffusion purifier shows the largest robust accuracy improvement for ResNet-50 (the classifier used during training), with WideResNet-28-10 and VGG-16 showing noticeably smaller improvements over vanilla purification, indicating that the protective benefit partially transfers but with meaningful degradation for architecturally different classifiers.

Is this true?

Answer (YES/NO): NO